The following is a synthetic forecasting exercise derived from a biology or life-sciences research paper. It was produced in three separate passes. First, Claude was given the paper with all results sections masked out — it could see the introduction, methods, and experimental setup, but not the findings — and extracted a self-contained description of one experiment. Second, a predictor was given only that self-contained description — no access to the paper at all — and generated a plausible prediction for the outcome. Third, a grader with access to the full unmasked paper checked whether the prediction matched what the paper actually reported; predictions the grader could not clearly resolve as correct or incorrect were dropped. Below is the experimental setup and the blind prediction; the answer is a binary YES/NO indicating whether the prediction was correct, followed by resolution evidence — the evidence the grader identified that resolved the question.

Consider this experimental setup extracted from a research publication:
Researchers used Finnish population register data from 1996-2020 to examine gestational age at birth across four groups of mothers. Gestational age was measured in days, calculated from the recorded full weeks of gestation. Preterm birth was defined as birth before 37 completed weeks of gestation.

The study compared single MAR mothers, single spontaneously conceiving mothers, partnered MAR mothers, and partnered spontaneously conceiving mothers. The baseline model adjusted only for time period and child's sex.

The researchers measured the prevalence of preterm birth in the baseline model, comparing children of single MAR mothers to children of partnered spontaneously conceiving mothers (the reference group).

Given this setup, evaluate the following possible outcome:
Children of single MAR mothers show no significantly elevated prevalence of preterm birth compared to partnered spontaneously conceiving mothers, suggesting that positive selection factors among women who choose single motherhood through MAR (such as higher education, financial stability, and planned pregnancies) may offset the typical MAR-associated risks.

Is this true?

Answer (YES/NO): NO